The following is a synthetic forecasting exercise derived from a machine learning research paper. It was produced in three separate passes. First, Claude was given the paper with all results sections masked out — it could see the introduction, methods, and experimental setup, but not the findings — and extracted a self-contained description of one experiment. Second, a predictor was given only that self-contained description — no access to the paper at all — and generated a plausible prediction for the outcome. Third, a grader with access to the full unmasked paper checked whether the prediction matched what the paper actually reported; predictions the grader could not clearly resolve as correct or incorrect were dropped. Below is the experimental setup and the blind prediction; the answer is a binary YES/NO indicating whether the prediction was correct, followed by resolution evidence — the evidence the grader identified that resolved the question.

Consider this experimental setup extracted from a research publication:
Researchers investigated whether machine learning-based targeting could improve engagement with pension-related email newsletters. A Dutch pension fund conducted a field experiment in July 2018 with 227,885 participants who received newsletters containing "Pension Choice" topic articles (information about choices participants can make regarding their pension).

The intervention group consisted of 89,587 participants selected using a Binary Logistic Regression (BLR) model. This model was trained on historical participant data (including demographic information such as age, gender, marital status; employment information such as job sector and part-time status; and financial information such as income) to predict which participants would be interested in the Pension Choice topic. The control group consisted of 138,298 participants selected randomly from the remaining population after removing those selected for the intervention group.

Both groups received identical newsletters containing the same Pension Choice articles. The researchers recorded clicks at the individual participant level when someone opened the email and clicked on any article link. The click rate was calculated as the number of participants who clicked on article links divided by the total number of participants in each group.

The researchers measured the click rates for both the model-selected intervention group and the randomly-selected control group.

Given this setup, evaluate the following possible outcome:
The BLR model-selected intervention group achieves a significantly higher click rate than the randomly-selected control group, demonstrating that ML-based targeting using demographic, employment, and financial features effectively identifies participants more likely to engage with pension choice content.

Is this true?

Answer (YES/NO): YES